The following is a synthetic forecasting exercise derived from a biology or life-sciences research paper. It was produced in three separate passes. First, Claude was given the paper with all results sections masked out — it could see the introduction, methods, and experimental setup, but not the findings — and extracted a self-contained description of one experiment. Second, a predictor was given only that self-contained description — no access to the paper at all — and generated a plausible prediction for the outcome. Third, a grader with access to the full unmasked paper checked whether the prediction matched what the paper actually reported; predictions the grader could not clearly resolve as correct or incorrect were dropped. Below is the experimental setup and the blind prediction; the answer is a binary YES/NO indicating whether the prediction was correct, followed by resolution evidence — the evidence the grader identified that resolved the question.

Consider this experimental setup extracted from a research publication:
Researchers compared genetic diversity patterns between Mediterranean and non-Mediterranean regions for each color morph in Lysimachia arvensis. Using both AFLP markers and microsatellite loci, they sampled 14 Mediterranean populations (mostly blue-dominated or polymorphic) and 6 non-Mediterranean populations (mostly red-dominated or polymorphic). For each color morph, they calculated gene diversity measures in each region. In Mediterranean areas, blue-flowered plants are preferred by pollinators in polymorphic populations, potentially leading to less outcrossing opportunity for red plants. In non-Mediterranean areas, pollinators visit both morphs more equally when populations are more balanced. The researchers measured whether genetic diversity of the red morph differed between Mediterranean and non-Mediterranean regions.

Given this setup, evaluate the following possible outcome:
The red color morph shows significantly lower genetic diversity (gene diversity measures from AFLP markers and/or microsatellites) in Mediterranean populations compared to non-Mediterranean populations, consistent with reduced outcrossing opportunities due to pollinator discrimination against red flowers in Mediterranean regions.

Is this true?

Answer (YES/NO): NO